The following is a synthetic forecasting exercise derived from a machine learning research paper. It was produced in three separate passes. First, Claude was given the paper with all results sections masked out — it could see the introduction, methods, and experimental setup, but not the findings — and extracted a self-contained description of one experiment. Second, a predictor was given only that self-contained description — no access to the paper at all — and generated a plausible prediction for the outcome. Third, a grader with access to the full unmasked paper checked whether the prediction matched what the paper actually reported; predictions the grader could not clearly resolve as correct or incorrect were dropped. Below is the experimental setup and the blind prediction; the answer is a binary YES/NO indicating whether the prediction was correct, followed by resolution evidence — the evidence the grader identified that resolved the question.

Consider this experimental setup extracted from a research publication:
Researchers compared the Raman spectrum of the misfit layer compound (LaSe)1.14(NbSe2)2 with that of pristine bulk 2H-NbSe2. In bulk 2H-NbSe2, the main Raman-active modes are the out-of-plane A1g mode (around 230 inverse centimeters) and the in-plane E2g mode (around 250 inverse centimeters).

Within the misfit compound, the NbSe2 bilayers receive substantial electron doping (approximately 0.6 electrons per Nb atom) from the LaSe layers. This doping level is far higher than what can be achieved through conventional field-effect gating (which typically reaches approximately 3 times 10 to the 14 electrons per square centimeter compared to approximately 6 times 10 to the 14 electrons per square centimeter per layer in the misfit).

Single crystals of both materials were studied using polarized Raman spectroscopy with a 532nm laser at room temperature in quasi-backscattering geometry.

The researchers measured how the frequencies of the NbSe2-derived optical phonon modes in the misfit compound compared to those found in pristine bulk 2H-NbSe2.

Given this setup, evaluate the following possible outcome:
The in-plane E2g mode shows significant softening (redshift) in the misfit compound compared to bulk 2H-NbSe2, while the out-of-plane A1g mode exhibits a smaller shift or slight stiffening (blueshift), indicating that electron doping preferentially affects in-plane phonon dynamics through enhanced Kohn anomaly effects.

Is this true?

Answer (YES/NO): NO